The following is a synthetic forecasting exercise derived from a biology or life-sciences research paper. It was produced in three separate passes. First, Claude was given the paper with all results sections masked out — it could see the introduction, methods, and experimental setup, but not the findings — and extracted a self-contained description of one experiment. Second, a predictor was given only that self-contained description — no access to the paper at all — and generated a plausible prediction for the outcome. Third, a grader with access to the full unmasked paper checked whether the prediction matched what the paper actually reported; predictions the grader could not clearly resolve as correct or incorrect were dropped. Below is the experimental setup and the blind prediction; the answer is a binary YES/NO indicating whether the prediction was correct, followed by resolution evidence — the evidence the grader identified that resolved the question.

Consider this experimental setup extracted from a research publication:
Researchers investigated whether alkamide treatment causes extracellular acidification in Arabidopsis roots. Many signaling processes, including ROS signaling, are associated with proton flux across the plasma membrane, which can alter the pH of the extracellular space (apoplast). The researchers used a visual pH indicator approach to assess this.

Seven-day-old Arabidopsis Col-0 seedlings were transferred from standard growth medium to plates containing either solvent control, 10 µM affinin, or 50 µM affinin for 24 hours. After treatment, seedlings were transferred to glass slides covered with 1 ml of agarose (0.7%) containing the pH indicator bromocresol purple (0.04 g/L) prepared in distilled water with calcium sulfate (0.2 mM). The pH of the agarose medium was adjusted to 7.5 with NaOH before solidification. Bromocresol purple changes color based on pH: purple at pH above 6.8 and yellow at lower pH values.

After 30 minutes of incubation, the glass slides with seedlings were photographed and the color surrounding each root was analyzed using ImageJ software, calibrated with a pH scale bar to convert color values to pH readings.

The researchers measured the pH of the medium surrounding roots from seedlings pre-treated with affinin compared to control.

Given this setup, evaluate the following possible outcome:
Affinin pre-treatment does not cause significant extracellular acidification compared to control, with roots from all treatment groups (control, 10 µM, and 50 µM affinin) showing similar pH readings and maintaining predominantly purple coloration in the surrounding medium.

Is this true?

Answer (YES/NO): NO